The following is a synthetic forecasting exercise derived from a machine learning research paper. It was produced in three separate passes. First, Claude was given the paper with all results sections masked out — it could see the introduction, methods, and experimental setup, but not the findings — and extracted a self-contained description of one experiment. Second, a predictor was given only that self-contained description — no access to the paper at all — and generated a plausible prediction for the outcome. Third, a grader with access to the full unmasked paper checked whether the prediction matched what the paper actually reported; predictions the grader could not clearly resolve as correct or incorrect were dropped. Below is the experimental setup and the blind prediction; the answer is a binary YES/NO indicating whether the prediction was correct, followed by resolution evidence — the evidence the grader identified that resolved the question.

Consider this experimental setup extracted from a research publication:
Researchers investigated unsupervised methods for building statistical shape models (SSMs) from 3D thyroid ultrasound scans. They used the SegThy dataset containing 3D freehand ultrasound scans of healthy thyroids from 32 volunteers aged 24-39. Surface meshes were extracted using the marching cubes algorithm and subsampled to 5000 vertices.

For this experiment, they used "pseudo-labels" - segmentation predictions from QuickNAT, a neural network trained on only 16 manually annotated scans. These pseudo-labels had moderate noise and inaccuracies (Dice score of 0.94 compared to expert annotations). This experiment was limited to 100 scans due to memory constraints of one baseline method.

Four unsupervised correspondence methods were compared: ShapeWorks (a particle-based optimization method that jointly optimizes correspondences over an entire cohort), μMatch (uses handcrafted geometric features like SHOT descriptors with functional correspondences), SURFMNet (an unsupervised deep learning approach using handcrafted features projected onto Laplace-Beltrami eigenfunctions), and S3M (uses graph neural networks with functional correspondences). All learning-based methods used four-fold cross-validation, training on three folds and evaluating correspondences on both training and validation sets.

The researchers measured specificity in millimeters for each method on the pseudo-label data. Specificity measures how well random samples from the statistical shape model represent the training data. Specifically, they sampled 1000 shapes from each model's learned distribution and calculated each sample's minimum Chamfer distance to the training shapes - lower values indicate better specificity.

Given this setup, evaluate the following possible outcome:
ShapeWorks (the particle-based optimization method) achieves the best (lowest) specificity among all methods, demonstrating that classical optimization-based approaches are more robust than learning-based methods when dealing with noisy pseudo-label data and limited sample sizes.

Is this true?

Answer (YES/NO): NO